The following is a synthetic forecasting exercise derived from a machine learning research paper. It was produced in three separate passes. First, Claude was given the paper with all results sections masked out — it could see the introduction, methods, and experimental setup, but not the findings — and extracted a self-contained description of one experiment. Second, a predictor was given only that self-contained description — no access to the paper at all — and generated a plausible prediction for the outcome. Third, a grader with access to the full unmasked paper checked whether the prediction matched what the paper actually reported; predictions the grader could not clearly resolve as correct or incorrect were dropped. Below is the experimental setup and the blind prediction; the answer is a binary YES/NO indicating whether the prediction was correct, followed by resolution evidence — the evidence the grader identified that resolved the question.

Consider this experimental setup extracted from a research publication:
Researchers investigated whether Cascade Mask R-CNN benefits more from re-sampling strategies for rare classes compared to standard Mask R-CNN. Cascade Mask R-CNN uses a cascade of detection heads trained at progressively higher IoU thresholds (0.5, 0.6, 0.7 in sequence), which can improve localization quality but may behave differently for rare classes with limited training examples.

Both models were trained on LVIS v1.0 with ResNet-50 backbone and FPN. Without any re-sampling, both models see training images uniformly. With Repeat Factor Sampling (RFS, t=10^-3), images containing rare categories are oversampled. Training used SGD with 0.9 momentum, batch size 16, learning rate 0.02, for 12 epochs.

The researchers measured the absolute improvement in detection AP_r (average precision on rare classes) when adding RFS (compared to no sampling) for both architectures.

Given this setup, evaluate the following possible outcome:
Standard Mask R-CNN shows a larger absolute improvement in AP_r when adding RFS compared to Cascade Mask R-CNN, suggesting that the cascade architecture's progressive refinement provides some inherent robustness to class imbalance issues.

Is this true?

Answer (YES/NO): NO